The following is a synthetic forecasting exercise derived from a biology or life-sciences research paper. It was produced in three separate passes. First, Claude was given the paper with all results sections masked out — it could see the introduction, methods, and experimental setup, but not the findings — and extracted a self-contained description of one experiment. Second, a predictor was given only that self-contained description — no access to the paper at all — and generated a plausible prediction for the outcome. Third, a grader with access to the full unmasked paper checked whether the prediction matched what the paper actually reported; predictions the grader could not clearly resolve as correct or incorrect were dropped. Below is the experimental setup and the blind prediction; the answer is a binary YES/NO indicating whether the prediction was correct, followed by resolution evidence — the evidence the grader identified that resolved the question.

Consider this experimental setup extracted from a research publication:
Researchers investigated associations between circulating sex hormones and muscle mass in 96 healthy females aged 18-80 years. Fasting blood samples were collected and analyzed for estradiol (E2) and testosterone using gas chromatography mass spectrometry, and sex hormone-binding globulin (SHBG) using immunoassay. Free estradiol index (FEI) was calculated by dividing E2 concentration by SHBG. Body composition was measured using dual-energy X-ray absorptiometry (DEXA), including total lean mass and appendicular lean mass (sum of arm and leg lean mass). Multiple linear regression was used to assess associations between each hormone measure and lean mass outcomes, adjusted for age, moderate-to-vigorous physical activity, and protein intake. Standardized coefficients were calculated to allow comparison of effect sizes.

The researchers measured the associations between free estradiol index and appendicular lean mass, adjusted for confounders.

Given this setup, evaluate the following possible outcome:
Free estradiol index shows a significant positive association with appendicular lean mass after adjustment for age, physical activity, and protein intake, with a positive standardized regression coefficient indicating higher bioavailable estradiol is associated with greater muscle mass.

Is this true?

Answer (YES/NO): YES